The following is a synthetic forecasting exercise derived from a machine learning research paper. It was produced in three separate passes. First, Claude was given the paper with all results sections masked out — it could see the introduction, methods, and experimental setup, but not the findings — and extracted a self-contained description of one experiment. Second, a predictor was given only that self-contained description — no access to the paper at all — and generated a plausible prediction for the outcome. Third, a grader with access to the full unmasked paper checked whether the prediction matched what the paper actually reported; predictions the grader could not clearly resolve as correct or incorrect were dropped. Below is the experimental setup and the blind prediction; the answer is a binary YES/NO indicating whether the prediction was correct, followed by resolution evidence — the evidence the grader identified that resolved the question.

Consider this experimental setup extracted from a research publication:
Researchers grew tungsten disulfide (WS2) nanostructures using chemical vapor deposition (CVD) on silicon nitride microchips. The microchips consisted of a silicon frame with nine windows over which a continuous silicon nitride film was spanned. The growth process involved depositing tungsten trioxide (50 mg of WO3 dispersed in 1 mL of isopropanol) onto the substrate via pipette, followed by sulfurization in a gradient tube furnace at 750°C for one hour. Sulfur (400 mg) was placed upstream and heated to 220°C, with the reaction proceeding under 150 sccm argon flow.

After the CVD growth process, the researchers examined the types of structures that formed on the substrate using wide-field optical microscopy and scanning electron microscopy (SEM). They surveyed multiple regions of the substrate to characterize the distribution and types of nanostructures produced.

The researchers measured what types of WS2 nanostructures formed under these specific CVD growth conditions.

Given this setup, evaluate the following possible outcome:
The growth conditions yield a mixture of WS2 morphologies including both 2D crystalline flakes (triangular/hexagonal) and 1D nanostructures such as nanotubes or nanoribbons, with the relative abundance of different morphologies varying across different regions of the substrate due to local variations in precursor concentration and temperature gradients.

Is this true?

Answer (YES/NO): NO